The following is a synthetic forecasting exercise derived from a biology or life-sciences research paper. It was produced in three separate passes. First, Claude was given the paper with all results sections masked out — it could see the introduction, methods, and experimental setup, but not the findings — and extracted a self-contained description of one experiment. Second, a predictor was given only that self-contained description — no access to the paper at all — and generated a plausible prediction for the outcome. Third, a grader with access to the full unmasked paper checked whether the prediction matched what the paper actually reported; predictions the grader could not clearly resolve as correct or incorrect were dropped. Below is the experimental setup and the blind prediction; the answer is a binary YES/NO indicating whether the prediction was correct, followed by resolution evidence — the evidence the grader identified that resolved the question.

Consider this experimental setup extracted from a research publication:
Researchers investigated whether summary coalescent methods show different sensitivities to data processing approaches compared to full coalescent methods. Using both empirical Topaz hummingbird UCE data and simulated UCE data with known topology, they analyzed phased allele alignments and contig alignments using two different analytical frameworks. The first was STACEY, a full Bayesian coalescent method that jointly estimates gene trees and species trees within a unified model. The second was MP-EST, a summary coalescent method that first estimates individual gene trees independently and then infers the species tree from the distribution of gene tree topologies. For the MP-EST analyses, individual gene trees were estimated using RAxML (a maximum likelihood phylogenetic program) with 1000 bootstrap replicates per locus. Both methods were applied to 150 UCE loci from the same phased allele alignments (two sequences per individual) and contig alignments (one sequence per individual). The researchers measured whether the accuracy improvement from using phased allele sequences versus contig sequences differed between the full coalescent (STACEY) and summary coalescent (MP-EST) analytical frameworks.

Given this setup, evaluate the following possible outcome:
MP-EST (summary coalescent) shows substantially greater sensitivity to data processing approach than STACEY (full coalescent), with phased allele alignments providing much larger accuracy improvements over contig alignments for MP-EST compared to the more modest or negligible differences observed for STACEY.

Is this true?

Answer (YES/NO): NO